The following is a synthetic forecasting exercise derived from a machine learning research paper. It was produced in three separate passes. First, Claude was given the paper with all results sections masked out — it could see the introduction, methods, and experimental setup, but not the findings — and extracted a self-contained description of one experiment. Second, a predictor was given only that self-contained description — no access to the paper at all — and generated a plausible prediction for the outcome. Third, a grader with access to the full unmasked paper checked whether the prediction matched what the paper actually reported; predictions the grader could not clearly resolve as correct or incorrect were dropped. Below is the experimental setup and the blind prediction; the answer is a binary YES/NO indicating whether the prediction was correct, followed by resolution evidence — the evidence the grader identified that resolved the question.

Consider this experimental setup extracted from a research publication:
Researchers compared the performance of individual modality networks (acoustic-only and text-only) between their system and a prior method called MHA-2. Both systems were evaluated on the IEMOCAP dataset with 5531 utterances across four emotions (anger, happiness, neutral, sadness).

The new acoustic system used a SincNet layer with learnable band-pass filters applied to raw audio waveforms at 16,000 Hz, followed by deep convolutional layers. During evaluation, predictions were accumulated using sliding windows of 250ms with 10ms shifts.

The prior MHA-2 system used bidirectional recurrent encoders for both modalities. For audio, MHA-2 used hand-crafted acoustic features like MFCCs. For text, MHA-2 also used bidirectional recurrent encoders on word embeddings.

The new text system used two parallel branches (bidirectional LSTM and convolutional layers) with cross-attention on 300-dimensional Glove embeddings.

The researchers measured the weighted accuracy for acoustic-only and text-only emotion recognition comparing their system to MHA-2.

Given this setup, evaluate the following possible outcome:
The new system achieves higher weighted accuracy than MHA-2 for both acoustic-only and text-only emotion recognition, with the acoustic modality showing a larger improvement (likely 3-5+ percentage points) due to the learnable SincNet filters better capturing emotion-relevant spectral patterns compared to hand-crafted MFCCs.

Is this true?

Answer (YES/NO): NO